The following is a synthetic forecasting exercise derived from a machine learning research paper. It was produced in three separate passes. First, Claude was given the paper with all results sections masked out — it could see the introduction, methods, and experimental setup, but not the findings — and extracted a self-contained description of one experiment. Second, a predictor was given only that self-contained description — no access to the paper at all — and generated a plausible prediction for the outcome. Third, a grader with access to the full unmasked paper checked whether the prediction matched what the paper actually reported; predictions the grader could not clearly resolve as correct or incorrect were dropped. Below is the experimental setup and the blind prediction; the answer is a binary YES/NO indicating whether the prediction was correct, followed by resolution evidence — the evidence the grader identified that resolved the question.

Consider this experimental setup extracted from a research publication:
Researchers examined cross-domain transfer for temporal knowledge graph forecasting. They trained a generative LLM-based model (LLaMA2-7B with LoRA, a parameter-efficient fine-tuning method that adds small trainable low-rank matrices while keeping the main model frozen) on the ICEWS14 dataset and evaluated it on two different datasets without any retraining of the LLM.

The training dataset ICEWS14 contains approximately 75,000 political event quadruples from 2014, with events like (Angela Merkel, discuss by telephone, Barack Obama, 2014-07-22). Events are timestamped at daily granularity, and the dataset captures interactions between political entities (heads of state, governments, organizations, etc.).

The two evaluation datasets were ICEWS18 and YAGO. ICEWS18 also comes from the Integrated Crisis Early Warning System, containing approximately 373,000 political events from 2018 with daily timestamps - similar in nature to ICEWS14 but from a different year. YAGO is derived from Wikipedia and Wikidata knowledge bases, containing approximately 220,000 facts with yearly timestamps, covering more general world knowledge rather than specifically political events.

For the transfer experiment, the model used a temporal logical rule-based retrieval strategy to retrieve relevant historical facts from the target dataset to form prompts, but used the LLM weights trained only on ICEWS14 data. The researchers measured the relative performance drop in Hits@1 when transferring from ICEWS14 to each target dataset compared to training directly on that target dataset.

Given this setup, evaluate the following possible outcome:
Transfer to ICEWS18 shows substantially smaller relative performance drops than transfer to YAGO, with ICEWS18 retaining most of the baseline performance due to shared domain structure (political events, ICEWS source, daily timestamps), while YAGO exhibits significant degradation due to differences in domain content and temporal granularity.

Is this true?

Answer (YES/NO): YES